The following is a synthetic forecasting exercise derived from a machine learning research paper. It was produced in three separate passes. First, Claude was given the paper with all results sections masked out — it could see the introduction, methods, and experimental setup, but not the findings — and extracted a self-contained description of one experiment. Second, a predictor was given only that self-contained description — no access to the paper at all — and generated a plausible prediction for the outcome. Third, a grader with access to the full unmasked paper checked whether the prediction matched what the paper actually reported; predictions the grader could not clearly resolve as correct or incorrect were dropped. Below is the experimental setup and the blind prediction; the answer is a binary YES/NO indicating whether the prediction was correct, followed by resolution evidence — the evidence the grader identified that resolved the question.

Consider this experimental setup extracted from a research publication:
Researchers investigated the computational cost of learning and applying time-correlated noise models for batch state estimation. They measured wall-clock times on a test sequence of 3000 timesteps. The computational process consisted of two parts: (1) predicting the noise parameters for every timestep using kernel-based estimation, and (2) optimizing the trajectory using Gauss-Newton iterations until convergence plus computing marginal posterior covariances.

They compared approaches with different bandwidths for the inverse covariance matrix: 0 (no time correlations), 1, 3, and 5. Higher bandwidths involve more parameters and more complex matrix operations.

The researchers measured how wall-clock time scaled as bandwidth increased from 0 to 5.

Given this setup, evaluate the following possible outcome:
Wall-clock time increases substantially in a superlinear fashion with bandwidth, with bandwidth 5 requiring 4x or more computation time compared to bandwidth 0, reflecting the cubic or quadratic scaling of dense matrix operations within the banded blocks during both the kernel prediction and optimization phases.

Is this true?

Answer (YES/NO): NO